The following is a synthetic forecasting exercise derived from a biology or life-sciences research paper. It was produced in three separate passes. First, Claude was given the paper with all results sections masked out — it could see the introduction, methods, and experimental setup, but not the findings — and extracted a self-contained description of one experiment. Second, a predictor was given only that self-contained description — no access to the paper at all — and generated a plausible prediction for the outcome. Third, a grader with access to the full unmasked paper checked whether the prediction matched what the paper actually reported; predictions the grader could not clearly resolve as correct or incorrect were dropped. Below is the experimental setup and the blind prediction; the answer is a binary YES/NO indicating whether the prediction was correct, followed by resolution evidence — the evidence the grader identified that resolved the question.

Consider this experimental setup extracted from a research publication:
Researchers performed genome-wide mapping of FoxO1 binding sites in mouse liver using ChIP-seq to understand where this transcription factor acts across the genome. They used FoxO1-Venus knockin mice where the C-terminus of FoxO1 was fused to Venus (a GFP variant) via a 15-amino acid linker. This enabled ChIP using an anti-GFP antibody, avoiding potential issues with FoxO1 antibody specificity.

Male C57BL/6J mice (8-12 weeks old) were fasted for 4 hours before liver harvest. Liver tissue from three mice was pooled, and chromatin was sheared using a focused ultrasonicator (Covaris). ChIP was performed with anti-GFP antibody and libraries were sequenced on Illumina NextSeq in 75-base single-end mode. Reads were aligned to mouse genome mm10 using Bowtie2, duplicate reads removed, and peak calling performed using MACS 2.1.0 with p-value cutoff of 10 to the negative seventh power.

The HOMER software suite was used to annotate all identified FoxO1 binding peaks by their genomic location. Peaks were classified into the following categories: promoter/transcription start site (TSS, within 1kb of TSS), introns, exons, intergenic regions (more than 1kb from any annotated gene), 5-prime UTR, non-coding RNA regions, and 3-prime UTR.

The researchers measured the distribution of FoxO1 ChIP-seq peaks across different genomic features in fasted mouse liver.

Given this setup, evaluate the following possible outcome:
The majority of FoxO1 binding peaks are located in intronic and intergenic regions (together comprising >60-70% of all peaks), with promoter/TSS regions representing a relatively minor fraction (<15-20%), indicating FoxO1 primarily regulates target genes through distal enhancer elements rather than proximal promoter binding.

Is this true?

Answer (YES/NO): NO